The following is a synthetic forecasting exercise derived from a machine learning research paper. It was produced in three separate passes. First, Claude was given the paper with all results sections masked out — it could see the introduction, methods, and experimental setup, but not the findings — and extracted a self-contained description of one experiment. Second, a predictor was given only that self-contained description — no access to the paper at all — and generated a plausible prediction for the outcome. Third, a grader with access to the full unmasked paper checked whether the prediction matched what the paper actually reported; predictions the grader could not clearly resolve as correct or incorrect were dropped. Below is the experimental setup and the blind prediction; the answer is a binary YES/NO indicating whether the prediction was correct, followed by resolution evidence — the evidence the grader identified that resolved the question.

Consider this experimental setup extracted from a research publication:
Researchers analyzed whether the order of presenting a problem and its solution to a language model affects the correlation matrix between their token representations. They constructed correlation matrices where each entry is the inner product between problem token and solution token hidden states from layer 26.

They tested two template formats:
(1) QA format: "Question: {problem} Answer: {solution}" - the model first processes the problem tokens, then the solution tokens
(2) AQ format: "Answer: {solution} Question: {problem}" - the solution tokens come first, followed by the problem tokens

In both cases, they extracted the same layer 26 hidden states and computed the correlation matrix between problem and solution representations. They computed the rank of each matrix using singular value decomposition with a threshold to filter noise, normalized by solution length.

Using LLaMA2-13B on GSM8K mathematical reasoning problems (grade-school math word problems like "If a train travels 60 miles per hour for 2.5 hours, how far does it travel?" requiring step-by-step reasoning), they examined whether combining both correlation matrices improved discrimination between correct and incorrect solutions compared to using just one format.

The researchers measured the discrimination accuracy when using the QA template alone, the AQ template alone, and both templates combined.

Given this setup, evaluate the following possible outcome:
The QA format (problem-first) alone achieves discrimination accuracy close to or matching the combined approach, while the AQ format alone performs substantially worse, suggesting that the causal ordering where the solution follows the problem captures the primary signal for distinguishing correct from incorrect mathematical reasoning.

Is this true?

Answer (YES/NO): NO